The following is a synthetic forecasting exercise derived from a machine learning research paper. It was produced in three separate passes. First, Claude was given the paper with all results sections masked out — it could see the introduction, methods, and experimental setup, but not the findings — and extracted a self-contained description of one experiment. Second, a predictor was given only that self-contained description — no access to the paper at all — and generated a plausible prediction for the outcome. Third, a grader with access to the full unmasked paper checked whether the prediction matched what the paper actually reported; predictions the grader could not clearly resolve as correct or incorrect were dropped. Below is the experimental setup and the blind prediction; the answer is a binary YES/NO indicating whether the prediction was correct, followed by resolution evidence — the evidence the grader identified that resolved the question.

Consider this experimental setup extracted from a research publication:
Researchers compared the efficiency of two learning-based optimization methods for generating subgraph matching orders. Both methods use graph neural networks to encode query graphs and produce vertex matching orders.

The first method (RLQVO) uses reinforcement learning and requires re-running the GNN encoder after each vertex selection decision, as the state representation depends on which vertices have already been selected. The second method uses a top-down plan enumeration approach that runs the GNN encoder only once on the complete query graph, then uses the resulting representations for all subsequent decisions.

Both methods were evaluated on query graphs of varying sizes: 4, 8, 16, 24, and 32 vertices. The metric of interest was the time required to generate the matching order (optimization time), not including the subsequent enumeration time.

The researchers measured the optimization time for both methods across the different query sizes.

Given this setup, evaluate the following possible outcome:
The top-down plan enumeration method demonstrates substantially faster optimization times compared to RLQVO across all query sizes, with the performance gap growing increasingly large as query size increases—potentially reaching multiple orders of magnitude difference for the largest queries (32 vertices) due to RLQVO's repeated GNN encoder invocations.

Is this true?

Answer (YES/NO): NO